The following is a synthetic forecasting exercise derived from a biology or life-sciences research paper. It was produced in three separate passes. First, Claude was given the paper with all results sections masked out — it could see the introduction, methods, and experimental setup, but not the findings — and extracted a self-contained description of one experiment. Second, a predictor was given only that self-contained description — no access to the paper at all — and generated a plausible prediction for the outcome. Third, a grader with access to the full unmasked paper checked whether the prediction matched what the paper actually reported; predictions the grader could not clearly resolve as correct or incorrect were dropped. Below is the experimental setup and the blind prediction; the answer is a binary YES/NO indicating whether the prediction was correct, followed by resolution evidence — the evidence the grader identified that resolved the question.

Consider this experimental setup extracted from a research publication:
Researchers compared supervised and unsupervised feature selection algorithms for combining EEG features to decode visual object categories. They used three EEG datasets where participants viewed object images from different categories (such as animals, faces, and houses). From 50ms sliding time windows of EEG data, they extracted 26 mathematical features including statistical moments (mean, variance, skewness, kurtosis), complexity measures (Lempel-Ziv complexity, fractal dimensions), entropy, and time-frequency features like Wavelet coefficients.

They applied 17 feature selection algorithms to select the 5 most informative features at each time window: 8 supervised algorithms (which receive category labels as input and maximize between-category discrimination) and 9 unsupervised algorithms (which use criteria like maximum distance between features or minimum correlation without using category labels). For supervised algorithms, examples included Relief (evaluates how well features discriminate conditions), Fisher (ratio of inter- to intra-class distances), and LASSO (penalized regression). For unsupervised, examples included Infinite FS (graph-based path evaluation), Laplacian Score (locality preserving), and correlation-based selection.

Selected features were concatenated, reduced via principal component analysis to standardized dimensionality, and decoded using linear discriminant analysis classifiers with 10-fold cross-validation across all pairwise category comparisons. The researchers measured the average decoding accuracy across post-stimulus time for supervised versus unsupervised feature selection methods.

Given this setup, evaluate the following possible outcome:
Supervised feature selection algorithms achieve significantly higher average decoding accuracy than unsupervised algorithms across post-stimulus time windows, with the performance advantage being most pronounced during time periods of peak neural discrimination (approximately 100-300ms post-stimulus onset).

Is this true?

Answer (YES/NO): NO